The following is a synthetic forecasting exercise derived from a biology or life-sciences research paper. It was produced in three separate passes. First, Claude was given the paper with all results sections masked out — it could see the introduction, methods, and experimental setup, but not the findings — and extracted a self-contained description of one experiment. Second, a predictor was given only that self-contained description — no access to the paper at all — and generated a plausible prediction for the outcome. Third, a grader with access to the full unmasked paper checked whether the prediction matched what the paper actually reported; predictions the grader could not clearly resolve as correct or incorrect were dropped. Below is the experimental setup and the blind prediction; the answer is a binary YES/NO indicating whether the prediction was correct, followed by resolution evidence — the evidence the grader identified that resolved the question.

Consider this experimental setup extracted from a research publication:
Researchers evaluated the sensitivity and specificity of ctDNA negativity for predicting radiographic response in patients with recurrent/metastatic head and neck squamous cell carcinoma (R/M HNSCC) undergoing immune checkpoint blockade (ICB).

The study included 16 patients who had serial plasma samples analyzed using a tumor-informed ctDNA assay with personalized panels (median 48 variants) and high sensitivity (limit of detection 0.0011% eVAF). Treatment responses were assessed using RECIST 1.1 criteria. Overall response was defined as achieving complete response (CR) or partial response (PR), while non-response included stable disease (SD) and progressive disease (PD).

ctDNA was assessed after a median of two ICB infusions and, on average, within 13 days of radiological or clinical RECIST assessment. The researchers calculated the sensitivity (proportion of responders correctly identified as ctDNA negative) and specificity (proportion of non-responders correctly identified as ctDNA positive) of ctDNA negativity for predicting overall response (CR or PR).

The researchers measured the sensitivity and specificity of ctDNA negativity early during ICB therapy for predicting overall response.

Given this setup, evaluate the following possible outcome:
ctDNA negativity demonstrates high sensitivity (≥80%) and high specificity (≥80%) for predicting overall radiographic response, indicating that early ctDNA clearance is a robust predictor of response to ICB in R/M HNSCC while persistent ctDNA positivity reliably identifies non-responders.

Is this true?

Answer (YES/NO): NO